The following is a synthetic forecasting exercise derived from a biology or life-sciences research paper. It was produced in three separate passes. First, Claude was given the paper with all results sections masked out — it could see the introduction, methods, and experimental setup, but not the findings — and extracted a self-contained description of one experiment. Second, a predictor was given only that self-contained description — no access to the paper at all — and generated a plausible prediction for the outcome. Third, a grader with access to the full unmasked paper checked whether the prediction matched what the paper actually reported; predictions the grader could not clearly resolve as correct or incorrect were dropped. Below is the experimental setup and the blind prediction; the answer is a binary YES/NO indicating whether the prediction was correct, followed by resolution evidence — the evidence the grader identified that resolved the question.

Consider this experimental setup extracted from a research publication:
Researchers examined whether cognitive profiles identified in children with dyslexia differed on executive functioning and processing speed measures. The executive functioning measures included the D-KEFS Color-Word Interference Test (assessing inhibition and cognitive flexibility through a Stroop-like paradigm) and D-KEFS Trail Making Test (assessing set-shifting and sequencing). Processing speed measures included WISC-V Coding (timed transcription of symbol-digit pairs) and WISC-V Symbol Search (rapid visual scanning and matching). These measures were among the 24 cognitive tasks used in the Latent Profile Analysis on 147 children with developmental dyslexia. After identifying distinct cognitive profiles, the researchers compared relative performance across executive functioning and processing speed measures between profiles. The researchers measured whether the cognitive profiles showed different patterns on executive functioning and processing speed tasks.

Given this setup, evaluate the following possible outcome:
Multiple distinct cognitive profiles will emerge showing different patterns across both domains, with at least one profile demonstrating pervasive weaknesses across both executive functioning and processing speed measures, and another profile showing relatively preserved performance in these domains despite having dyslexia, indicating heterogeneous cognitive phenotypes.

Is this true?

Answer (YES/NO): YES